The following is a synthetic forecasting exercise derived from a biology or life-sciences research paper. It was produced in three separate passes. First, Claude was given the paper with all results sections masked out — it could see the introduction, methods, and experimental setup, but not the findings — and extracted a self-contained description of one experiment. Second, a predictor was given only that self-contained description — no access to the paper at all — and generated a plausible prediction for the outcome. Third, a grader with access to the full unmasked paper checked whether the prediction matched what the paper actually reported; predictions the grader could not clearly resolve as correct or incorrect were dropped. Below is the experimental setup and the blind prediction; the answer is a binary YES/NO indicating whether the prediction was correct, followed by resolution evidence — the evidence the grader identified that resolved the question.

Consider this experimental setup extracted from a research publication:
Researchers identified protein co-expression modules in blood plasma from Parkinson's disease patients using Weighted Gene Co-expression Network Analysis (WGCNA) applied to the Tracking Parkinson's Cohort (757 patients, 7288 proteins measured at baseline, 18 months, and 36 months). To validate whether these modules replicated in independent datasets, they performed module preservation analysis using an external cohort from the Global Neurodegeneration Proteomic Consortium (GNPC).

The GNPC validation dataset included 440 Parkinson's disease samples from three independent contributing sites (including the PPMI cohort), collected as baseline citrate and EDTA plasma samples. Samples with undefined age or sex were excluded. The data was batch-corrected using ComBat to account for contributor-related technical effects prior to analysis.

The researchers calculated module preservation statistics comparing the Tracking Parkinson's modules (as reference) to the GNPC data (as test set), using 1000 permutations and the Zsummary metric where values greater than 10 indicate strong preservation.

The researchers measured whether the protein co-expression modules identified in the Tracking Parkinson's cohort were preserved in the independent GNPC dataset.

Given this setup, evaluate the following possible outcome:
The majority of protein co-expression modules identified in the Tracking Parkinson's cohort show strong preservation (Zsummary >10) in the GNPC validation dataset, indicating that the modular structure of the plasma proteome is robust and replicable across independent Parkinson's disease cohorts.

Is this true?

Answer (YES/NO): NO